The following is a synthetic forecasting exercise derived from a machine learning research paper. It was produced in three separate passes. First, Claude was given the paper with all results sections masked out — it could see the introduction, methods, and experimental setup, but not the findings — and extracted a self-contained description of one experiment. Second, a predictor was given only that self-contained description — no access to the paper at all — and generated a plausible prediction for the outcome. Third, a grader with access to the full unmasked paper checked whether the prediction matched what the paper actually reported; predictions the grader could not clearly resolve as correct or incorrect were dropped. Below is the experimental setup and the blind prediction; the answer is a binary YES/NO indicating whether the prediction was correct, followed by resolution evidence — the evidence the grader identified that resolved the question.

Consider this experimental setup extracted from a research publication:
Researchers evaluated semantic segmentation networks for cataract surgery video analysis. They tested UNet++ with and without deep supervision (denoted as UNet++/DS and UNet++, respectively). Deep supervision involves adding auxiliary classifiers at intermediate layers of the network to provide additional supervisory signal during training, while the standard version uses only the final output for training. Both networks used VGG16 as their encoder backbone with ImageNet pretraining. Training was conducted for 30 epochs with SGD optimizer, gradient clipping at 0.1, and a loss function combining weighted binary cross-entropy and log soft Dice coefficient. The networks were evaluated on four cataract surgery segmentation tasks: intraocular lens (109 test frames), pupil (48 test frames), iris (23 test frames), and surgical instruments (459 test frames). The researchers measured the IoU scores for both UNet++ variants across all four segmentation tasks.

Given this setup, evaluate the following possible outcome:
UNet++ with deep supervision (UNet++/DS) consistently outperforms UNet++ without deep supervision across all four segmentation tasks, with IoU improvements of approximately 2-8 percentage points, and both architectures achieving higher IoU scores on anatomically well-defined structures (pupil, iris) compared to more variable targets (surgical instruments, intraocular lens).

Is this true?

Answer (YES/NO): NO